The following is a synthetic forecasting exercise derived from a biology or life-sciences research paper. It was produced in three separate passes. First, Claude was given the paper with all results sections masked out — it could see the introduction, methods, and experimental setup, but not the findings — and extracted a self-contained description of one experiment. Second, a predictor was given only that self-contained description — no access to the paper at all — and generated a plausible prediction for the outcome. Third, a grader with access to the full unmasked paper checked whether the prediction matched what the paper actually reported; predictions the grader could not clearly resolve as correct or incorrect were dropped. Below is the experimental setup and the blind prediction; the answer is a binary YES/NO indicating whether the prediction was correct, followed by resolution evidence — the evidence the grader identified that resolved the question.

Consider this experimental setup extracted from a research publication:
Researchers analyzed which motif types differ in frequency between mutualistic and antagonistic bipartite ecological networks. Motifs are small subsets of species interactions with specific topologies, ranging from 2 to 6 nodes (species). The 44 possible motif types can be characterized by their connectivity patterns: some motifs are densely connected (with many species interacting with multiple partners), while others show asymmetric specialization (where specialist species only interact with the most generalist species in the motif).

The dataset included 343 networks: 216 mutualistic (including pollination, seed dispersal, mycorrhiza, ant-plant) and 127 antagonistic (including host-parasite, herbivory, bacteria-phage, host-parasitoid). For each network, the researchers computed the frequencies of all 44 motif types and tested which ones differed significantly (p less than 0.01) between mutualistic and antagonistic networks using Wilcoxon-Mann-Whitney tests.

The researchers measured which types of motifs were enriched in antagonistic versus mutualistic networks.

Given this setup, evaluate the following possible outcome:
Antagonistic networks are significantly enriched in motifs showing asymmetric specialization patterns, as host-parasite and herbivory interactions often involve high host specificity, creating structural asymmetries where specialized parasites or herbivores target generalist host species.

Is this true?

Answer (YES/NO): NO